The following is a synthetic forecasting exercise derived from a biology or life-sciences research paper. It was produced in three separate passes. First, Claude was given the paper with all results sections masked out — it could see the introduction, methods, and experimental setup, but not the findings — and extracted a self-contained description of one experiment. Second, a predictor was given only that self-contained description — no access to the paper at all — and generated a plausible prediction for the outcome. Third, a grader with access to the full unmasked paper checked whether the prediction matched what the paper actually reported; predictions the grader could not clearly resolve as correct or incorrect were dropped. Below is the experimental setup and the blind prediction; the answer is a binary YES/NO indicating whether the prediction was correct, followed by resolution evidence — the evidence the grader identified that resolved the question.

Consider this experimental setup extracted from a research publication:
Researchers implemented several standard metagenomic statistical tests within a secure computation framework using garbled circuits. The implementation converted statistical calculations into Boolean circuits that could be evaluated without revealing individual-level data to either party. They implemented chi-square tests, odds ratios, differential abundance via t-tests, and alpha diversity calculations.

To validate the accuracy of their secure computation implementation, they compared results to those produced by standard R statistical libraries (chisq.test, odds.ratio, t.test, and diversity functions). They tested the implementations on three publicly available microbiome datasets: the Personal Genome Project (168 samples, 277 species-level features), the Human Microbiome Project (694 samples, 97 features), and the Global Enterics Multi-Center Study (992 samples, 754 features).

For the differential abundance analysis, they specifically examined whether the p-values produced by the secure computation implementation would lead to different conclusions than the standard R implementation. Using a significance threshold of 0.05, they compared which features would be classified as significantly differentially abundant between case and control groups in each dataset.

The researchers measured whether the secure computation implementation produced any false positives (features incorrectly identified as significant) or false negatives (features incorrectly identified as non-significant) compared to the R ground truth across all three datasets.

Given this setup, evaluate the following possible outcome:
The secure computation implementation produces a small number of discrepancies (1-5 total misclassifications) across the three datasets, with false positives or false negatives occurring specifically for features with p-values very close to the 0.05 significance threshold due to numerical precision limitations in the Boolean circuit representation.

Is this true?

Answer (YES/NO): NO